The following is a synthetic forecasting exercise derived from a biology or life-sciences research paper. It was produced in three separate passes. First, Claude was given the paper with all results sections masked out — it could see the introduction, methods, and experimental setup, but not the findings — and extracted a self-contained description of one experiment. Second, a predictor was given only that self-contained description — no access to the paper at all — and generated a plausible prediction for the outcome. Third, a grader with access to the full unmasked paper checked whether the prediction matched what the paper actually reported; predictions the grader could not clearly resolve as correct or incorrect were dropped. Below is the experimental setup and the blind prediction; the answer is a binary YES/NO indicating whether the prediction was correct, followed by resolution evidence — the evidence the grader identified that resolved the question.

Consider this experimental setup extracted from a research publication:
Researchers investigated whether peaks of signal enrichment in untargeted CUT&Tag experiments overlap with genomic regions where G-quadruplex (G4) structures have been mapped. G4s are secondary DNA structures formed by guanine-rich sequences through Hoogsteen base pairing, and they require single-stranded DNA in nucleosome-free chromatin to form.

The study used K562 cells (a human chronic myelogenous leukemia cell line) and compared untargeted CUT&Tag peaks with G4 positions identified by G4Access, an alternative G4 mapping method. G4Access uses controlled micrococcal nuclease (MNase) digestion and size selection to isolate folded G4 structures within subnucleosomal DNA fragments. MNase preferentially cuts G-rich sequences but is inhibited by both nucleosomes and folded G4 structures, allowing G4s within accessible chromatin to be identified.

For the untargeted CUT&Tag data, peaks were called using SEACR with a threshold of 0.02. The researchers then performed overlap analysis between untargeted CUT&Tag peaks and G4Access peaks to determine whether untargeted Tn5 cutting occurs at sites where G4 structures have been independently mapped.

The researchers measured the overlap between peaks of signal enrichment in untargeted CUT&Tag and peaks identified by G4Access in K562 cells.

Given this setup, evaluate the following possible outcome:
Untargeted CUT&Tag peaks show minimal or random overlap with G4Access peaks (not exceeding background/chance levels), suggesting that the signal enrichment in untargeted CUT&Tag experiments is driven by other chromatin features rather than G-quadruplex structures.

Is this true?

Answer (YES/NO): NO